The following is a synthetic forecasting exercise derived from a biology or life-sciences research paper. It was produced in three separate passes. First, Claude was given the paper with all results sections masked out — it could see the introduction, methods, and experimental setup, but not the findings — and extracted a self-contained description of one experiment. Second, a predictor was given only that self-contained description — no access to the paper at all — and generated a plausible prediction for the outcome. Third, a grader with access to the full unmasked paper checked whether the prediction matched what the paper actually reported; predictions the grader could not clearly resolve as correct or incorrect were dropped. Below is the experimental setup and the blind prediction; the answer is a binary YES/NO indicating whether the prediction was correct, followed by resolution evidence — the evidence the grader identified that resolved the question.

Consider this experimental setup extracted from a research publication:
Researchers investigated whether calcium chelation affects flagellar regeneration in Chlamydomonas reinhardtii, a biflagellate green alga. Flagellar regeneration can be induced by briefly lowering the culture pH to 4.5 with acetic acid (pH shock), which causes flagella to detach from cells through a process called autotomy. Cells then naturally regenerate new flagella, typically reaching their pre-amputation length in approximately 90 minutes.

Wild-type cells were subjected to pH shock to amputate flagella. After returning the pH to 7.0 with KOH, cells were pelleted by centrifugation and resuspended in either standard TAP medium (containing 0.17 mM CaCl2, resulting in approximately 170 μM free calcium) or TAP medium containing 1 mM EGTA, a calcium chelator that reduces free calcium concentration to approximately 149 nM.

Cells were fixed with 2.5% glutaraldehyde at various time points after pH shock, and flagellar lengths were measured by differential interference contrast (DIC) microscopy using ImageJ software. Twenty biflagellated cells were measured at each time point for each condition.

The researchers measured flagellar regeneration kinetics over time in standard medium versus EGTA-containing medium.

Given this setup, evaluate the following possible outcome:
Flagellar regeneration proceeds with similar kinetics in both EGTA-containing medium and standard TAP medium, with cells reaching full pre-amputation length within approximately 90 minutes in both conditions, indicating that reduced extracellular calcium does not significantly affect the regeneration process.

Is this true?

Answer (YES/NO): NO